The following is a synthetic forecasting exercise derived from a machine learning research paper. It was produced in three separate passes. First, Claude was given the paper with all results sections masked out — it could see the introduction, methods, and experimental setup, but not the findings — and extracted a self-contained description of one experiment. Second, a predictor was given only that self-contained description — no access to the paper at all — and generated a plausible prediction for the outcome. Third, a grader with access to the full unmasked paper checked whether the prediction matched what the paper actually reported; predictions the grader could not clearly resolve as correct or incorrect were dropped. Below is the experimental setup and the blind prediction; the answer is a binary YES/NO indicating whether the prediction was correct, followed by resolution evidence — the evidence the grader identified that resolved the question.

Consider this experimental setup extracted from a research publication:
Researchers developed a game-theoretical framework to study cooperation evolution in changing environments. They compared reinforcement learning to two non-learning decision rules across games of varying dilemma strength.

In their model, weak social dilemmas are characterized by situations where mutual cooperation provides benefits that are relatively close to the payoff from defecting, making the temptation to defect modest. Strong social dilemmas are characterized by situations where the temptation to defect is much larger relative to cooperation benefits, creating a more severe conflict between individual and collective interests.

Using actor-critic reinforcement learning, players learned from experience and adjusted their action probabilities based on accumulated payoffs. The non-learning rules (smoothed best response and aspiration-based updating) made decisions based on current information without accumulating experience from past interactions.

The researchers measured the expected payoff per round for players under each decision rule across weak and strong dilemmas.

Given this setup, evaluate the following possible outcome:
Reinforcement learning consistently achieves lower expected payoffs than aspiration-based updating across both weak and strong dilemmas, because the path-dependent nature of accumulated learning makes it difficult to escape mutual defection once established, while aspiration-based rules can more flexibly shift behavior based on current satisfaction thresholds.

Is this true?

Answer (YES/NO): NO